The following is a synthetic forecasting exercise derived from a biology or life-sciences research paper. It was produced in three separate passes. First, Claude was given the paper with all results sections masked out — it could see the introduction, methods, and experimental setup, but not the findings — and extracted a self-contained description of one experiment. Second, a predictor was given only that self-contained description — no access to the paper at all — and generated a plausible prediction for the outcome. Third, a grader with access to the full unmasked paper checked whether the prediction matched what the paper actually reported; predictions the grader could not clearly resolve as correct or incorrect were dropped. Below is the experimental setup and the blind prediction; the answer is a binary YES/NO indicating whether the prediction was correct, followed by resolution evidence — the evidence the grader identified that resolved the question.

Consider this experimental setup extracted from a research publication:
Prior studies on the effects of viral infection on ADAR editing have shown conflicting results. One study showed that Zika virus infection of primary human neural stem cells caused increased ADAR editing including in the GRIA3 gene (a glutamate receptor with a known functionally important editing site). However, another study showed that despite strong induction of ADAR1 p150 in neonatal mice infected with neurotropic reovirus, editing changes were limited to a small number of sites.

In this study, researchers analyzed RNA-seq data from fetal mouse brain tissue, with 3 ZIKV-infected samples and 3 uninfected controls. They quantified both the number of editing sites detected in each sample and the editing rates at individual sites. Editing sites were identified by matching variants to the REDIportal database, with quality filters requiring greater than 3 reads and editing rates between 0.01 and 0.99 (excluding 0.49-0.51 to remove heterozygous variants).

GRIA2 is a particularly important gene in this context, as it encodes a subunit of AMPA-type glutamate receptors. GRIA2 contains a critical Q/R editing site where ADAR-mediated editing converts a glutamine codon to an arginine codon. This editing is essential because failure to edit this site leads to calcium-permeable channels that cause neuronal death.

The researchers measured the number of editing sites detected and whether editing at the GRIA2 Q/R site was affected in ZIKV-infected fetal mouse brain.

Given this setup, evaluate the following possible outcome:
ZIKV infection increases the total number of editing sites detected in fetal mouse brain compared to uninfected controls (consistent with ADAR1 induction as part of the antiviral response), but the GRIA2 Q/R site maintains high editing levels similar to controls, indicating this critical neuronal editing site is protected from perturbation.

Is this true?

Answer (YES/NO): YES